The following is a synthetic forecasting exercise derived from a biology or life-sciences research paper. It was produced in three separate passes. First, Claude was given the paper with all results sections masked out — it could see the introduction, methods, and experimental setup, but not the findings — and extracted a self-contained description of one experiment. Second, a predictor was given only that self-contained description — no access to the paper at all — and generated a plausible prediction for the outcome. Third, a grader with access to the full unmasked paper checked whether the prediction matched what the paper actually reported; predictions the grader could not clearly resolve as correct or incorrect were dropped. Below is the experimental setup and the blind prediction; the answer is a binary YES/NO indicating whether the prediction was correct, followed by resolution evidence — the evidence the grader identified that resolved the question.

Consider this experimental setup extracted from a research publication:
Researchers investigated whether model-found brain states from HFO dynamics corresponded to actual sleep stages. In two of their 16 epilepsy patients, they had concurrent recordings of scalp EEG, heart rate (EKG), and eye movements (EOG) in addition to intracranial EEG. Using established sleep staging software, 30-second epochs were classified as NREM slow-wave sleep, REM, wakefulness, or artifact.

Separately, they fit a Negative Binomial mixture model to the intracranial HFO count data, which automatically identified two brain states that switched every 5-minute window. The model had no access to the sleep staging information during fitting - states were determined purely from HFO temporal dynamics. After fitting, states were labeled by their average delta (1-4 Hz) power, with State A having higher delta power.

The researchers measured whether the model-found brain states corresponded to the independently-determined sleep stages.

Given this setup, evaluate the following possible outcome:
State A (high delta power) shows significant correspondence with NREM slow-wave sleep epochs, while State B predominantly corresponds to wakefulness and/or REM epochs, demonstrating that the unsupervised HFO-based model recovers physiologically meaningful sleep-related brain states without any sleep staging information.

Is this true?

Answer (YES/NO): YES